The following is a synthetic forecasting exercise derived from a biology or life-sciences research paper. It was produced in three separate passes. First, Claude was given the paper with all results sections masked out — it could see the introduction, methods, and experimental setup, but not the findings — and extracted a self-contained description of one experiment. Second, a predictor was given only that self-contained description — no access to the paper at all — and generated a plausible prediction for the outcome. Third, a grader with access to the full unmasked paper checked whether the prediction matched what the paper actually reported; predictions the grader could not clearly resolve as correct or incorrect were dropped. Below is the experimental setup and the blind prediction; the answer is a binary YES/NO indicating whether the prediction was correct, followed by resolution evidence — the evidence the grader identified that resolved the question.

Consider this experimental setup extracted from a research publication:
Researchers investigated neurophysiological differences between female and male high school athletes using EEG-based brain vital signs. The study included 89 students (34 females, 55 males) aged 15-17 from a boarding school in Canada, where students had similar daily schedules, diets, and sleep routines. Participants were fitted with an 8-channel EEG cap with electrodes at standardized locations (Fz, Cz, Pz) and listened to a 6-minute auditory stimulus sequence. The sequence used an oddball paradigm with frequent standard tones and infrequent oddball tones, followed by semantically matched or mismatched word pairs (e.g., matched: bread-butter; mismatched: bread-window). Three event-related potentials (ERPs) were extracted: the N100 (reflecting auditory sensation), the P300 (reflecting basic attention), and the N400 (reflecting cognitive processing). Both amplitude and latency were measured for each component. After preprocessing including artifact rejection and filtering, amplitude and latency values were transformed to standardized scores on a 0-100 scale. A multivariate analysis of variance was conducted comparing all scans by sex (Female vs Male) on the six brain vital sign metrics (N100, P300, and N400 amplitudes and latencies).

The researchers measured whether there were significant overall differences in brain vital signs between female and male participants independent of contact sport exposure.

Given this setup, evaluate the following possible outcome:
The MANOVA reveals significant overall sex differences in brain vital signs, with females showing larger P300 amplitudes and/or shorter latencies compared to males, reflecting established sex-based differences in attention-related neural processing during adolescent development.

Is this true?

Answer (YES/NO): YES